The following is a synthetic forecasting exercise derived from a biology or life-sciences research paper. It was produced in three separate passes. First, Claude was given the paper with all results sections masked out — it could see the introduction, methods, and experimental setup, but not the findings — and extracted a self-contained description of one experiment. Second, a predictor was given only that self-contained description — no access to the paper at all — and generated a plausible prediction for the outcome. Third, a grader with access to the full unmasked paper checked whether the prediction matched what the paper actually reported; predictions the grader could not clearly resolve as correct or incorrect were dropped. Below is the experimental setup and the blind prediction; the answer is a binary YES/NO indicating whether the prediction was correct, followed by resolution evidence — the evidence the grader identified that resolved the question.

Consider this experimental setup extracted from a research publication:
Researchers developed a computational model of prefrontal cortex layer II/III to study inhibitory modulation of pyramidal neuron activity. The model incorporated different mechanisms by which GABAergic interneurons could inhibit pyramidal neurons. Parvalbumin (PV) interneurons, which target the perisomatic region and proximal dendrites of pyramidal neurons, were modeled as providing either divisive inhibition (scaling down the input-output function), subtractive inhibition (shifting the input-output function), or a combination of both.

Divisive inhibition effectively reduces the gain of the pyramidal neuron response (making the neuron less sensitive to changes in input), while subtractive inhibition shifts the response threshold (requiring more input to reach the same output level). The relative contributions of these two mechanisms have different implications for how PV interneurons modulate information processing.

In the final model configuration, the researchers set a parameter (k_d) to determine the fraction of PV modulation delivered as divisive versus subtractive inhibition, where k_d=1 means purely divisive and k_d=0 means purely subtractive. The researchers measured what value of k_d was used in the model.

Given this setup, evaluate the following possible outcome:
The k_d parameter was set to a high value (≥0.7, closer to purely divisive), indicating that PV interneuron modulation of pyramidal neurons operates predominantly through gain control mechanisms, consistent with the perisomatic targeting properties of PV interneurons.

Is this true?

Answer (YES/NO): YES